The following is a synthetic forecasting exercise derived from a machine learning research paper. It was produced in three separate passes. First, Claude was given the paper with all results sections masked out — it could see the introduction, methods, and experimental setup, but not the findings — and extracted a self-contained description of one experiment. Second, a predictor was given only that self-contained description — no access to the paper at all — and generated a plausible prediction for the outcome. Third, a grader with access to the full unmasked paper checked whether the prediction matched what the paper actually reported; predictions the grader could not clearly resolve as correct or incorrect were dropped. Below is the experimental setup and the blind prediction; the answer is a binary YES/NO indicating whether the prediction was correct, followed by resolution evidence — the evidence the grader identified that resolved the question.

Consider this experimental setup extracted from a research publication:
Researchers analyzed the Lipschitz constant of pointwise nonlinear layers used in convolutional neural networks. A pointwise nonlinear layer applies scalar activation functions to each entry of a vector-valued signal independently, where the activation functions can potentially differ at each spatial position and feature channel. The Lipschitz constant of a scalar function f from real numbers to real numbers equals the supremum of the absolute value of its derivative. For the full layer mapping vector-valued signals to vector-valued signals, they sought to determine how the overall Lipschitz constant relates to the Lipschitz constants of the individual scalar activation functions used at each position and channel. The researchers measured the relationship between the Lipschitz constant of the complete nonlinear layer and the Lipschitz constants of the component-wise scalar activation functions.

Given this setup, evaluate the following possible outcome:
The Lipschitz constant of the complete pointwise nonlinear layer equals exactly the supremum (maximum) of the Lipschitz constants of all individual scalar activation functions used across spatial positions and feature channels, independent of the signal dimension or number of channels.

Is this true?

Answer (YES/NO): YES